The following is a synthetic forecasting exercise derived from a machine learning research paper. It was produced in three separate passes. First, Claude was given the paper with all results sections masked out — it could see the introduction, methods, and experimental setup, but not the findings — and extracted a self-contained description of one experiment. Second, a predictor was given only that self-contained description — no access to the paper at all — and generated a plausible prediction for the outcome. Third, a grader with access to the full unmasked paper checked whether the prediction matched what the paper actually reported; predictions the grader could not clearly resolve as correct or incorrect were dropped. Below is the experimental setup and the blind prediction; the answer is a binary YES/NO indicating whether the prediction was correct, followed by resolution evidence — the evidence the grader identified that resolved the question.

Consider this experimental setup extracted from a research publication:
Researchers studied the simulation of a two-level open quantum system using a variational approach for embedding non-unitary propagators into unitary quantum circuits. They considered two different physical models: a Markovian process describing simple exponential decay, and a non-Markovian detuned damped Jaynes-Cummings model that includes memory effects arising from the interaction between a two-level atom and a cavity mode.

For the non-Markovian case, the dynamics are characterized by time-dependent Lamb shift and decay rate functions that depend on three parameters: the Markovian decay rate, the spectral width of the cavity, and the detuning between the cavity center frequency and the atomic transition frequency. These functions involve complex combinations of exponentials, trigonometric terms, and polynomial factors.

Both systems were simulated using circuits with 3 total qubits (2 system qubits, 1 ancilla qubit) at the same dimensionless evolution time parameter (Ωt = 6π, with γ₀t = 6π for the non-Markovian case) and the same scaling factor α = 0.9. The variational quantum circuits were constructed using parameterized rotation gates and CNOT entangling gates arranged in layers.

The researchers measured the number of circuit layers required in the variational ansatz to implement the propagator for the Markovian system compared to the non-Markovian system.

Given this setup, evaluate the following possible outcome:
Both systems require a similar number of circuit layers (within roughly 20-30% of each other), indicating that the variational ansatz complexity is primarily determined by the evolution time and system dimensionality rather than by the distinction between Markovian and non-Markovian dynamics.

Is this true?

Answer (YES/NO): YES